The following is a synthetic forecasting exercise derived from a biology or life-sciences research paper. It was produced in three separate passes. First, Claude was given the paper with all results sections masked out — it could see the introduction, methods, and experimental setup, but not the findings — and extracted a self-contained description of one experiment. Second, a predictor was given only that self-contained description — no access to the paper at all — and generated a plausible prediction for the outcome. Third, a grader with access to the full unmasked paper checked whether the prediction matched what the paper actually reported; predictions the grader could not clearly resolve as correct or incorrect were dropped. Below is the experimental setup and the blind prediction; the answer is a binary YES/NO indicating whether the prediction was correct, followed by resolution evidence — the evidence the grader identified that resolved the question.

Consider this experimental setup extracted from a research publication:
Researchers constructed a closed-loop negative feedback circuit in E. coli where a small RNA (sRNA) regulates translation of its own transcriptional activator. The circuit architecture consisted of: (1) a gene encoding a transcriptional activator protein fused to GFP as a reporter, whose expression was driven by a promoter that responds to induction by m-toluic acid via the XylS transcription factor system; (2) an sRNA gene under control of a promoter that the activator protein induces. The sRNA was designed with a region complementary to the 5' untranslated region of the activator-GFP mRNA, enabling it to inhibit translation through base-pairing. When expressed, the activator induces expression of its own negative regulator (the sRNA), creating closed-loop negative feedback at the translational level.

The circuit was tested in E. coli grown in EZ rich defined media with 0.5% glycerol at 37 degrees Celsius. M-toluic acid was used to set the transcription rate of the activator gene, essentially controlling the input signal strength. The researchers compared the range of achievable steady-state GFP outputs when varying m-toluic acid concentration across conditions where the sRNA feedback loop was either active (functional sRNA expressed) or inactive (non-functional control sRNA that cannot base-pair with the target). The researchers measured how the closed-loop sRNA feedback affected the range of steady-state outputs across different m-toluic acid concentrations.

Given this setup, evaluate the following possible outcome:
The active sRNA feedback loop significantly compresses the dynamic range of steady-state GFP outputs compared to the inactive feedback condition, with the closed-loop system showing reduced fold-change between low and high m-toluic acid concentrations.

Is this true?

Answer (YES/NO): YES